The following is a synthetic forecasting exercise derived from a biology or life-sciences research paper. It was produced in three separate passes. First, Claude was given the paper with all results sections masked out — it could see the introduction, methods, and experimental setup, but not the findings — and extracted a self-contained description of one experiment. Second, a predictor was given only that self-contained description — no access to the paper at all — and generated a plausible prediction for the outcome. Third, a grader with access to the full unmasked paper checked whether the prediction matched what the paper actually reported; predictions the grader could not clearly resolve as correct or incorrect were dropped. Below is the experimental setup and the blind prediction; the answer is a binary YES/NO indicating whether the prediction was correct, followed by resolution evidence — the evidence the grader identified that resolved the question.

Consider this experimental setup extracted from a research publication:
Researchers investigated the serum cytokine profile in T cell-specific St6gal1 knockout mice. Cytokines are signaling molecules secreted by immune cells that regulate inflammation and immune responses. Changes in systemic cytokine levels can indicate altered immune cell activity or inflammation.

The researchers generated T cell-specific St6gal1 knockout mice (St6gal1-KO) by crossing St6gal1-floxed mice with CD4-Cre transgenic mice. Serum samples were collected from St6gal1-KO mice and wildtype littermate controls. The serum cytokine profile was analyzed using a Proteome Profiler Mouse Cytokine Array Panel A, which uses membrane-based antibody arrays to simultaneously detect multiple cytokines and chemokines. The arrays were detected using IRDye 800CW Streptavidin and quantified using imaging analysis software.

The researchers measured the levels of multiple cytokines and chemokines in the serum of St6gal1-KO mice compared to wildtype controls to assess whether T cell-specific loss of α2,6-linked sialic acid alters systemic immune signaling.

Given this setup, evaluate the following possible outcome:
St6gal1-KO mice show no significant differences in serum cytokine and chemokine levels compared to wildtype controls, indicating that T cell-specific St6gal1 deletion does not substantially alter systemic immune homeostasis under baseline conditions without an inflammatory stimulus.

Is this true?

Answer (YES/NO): YES